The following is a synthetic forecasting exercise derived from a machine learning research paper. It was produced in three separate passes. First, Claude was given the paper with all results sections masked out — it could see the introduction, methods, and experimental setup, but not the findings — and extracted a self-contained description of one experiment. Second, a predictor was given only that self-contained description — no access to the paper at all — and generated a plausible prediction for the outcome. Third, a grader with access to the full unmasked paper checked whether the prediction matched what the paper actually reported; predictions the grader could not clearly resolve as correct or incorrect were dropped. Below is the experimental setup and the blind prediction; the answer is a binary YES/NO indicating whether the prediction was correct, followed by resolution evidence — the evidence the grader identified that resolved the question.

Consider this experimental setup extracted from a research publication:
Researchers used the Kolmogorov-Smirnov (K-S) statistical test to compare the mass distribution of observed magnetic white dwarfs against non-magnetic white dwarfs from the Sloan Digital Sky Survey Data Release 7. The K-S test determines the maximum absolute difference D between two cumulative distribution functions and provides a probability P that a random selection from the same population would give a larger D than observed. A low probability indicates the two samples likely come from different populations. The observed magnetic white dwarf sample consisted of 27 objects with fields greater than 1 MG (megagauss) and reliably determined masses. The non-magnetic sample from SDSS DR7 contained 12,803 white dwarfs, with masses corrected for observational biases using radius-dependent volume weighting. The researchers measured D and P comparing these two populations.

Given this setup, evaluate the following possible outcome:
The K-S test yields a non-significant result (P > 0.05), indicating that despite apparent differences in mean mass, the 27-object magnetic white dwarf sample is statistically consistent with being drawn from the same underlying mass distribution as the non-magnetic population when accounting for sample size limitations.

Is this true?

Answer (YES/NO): NO